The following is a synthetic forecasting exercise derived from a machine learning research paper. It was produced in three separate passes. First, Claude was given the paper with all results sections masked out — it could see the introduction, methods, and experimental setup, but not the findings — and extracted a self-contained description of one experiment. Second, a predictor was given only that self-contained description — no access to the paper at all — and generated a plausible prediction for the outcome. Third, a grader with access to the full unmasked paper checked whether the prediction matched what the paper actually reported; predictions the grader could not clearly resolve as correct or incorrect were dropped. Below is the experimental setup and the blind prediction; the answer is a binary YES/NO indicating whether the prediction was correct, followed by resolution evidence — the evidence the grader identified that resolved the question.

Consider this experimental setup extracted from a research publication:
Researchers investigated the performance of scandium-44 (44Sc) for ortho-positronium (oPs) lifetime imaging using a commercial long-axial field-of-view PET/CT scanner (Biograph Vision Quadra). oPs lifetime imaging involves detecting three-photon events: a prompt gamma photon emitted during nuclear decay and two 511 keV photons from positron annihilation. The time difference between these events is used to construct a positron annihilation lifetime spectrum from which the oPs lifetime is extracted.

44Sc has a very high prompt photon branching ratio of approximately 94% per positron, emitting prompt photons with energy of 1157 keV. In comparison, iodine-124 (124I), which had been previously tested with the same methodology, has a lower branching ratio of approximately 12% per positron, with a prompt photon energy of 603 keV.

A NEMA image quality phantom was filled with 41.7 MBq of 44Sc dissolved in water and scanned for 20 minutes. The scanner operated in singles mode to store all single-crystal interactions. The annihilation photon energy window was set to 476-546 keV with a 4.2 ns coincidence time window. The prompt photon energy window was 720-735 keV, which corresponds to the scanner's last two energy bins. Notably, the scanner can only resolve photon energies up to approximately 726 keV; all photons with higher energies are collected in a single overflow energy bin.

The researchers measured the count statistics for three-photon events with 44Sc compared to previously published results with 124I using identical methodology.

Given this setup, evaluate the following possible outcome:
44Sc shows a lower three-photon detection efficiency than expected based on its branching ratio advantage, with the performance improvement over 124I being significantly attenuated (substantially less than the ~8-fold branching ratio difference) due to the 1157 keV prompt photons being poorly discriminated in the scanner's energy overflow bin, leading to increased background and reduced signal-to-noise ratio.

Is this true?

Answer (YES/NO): YES